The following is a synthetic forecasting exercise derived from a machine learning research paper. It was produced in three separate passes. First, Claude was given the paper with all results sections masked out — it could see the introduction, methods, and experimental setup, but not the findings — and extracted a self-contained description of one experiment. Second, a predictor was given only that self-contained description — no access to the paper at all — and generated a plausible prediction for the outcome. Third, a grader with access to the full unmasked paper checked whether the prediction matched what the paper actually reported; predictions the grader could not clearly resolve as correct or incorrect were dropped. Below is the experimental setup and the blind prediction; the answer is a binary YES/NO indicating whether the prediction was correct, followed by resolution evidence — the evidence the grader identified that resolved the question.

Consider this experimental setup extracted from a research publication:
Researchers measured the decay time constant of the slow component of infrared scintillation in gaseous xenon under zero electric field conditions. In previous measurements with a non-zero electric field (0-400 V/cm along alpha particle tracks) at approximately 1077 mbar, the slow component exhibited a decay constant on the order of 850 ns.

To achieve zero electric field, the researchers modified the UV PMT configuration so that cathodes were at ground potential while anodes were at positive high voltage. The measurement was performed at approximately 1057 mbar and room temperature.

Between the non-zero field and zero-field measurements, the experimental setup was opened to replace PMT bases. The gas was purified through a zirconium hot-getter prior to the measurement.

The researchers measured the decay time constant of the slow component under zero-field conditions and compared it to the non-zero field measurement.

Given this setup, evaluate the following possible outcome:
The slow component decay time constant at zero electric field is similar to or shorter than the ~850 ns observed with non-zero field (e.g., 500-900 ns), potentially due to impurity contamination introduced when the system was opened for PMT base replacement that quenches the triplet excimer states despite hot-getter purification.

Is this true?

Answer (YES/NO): YES